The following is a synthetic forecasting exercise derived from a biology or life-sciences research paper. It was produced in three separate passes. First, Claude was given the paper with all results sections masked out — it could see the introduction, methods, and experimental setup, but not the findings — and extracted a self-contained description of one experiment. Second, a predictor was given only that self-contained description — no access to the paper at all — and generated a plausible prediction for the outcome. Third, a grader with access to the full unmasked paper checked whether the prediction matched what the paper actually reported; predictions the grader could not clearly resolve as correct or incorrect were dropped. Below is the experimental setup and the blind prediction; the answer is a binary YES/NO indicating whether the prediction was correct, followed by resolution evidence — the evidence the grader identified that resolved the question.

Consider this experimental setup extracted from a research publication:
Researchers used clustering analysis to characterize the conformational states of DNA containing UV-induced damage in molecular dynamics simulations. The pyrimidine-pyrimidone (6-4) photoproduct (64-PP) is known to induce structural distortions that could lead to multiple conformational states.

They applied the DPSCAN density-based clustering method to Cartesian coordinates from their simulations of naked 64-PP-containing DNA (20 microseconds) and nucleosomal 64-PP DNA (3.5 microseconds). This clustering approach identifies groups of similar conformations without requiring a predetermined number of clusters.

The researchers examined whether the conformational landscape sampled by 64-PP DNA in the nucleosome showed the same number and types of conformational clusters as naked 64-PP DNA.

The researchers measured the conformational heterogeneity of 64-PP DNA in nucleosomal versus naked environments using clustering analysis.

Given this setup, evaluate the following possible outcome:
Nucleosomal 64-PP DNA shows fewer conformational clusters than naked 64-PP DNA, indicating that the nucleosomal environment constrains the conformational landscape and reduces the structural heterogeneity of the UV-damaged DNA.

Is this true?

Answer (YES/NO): NO